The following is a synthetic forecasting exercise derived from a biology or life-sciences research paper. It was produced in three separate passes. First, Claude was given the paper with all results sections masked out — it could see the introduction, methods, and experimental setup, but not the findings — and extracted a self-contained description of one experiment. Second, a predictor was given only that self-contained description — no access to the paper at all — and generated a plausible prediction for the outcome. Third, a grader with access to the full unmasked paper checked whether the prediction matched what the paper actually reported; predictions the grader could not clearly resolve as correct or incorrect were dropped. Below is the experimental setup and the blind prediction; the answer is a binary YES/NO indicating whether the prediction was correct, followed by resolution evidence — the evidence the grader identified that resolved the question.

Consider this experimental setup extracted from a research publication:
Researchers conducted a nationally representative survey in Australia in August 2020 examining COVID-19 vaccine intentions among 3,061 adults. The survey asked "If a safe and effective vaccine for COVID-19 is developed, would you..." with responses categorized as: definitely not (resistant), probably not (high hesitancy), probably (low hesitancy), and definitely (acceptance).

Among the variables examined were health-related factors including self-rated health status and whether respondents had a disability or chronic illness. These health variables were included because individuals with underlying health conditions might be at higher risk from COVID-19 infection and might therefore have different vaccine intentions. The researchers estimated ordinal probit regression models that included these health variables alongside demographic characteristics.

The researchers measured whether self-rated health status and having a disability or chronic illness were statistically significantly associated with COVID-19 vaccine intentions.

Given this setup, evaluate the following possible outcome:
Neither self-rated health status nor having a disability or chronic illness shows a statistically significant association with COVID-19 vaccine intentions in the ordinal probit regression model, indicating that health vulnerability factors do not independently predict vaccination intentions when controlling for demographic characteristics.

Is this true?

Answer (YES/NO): YES